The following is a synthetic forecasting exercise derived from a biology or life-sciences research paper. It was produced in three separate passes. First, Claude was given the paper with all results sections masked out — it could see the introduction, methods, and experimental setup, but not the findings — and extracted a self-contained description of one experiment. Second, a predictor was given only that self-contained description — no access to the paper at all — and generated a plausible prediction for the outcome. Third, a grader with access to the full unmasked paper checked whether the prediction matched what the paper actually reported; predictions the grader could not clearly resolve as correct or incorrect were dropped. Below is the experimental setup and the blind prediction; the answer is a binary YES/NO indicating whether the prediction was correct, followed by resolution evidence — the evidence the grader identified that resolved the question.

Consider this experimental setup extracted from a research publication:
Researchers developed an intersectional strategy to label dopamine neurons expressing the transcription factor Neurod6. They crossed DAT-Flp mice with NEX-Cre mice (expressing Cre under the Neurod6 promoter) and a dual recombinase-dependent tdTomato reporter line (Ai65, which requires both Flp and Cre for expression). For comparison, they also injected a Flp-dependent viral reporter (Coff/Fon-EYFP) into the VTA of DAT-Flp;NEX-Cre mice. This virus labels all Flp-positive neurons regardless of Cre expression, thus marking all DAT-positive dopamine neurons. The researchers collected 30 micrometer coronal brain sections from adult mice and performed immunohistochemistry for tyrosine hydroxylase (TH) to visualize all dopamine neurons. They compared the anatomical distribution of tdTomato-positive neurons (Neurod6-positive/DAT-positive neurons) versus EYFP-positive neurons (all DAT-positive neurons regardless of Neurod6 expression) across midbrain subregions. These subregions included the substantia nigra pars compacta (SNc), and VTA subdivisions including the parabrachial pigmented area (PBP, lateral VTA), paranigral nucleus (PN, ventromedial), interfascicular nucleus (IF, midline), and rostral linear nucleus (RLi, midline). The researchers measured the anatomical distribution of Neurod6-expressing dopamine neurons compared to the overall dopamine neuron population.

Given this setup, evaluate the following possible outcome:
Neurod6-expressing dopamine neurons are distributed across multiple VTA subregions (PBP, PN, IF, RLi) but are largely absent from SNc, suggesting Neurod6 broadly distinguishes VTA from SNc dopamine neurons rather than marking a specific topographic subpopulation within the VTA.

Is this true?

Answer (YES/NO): NO